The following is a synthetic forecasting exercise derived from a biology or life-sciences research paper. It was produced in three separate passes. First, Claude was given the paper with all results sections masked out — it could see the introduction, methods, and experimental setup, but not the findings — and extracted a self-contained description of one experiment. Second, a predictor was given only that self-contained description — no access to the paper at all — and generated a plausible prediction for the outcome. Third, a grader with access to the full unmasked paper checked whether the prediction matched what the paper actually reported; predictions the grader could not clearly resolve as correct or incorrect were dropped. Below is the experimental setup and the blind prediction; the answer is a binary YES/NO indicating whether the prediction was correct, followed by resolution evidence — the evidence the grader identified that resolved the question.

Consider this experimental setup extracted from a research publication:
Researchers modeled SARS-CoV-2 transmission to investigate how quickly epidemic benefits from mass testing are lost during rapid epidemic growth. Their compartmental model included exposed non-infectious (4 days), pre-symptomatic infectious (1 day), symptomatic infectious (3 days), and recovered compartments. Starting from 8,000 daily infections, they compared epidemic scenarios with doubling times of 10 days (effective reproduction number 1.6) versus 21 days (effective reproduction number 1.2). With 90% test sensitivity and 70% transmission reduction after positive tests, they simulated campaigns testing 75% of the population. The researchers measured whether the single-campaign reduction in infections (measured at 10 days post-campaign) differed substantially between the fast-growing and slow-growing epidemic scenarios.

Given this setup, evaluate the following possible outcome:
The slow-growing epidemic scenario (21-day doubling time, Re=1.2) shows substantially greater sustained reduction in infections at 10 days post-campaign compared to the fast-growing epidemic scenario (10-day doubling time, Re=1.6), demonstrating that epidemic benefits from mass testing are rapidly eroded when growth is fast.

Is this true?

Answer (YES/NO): NO